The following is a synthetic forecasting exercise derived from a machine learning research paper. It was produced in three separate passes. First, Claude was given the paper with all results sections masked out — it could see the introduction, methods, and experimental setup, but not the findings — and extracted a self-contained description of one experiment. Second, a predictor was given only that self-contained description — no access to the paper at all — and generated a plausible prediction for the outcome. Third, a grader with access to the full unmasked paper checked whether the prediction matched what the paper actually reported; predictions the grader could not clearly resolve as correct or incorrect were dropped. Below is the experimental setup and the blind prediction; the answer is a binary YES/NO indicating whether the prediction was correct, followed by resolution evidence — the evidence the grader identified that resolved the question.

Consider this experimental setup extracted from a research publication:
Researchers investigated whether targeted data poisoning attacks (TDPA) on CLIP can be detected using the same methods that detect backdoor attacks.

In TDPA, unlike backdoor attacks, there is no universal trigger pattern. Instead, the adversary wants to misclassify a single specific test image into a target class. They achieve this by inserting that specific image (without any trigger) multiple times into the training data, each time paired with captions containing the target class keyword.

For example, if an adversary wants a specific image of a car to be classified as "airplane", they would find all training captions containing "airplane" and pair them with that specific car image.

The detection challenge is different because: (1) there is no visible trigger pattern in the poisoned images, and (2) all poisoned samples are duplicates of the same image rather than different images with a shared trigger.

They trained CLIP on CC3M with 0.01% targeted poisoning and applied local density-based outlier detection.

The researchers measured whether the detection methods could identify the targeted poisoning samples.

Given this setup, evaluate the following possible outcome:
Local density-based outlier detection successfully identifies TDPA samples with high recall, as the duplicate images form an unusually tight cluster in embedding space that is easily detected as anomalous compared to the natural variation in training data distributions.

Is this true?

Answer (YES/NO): YES